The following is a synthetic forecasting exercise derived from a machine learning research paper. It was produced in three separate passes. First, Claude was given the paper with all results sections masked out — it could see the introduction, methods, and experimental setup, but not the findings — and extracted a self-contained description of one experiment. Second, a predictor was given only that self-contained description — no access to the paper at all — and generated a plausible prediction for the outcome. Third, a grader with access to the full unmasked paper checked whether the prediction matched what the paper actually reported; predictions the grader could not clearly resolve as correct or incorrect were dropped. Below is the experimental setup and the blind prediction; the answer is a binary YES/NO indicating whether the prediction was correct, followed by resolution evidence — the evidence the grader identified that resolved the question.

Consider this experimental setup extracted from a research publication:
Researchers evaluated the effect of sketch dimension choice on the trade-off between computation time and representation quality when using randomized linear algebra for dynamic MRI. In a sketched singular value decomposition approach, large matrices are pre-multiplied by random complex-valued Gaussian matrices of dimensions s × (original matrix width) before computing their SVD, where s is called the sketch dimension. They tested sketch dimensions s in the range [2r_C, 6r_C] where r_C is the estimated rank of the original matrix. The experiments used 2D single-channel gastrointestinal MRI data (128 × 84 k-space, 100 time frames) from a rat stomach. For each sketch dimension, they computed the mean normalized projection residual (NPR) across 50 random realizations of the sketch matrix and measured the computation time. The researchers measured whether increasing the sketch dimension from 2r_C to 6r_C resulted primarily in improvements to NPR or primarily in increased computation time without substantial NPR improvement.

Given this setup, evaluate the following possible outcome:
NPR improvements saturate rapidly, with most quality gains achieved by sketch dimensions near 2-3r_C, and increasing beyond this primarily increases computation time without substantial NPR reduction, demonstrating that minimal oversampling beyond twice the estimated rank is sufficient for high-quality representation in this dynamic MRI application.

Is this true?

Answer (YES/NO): NO